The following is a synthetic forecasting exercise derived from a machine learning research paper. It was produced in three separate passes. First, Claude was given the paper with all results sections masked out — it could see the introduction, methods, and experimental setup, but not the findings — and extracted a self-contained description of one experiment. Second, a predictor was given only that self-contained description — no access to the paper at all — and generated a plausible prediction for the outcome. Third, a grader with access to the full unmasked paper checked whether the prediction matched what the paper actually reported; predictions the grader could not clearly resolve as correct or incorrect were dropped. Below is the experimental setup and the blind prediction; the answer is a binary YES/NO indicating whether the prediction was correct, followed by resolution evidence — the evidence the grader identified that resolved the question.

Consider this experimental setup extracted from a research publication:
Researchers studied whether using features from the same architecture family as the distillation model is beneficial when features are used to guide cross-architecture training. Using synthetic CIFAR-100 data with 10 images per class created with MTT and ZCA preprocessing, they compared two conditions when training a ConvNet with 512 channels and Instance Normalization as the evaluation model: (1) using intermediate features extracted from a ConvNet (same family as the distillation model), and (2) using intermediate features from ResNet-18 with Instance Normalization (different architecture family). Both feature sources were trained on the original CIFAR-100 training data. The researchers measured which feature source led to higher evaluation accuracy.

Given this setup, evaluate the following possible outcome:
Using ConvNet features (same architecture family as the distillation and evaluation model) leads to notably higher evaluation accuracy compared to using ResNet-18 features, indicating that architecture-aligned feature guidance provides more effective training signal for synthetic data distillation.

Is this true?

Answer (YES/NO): YES